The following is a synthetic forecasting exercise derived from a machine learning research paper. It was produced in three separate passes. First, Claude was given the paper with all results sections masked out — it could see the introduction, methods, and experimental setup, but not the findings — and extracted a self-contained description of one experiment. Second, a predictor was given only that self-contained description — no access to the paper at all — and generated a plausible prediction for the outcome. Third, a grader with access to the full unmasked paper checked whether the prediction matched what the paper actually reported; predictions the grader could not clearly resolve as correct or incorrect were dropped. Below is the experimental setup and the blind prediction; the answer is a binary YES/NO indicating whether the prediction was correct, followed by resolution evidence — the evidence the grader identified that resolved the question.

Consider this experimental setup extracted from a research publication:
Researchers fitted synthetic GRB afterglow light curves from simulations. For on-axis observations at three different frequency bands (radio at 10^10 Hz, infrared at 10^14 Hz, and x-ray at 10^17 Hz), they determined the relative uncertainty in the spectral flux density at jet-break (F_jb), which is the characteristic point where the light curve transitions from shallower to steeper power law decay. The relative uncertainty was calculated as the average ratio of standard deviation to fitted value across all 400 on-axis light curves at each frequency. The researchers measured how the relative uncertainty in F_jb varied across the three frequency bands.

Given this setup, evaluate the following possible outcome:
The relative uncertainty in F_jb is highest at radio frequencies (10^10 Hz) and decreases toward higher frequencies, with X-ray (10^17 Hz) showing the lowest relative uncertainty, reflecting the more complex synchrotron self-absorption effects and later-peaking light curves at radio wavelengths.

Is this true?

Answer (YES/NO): NO